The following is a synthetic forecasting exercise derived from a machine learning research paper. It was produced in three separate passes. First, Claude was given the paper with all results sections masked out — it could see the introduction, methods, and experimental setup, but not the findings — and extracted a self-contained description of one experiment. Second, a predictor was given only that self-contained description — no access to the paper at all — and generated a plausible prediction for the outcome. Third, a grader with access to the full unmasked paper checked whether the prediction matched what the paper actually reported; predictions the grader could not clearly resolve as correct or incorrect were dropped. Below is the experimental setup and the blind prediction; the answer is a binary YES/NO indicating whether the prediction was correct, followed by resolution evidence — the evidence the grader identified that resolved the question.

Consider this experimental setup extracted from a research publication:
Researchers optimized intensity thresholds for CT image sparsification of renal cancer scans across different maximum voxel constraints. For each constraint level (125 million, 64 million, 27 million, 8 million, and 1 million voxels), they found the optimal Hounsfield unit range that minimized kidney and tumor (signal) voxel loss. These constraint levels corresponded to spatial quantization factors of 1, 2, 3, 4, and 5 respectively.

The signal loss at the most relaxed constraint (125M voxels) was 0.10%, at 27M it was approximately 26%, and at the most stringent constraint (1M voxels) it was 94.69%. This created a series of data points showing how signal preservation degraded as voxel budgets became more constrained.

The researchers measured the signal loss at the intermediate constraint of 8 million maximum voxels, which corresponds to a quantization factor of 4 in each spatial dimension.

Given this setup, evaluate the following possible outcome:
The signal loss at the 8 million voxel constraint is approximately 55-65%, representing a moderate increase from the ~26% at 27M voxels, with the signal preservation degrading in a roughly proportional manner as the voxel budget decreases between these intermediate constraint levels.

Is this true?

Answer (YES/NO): YES